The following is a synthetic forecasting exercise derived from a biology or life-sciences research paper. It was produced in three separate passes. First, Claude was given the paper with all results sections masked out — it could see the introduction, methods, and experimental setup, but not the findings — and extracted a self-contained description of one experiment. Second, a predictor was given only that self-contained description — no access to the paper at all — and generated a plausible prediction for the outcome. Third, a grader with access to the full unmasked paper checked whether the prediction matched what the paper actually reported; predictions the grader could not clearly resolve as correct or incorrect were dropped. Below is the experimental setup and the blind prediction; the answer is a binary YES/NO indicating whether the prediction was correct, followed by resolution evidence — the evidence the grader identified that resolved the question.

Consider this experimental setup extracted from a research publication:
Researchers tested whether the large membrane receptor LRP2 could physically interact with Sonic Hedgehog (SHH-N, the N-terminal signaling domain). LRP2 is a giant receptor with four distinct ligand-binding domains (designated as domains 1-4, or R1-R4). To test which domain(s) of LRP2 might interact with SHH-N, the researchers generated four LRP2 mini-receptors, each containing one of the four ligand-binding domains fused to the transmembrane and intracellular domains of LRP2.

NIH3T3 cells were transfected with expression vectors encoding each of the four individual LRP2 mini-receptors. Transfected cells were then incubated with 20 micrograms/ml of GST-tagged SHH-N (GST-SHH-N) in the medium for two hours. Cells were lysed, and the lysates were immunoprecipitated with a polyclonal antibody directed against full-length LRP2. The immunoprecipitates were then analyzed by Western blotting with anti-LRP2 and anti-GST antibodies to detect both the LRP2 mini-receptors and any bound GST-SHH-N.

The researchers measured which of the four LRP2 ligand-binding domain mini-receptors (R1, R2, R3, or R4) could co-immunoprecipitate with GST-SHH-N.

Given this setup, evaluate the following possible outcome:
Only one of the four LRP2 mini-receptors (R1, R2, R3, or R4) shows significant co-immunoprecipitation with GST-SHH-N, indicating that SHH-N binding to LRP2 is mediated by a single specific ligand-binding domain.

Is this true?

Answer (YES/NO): NO